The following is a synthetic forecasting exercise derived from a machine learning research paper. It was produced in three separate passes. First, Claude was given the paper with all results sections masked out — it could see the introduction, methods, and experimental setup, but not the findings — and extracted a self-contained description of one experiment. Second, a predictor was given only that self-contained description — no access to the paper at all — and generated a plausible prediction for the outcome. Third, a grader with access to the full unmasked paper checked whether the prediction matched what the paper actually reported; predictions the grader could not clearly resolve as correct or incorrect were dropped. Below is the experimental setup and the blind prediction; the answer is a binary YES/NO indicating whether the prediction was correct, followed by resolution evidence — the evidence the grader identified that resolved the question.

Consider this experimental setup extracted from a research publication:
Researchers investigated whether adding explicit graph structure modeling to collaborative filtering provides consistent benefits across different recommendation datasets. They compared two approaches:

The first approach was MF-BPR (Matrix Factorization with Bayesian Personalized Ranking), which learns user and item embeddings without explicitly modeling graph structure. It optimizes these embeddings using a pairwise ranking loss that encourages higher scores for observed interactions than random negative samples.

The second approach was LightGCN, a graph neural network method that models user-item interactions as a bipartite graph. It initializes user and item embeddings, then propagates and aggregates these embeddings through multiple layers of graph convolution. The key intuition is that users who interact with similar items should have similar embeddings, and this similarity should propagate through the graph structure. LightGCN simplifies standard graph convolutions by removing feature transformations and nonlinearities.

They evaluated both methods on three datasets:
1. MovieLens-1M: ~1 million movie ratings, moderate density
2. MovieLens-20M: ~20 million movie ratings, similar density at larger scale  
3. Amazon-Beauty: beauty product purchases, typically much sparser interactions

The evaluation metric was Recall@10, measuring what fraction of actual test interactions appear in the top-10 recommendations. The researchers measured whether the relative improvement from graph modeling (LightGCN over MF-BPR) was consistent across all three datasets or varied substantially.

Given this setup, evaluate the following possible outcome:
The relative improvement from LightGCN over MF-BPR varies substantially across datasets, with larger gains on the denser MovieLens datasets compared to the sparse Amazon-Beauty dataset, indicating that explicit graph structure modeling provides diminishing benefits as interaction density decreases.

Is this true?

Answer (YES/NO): NO